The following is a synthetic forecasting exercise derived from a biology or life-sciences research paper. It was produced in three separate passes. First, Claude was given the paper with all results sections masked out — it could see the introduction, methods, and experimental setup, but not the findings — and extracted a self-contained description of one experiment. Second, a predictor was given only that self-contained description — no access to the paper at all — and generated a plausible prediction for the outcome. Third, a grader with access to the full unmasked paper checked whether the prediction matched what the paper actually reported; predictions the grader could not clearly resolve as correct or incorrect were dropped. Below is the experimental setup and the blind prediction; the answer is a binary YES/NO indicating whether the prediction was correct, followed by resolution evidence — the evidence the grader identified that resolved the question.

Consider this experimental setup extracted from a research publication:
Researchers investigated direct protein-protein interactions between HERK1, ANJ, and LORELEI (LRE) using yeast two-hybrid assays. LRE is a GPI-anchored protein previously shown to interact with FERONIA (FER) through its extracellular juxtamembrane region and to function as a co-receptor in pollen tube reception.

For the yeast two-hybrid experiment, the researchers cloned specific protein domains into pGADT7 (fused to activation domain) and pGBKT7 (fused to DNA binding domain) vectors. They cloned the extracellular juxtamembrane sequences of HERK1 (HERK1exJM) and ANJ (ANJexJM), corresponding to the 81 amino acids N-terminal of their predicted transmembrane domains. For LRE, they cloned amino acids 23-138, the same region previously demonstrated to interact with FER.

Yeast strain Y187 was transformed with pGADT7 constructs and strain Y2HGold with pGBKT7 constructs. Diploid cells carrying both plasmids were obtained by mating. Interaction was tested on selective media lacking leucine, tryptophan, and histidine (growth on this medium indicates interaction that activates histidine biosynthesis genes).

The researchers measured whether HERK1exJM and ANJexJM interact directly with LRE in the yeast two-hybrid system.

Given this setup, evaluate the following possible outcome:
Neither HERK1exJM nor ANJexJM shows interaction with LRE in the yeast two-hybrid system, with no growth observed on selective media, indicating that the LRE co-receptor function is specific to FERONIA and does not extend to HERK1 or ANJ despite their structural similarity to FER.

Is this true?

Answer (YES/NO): NO